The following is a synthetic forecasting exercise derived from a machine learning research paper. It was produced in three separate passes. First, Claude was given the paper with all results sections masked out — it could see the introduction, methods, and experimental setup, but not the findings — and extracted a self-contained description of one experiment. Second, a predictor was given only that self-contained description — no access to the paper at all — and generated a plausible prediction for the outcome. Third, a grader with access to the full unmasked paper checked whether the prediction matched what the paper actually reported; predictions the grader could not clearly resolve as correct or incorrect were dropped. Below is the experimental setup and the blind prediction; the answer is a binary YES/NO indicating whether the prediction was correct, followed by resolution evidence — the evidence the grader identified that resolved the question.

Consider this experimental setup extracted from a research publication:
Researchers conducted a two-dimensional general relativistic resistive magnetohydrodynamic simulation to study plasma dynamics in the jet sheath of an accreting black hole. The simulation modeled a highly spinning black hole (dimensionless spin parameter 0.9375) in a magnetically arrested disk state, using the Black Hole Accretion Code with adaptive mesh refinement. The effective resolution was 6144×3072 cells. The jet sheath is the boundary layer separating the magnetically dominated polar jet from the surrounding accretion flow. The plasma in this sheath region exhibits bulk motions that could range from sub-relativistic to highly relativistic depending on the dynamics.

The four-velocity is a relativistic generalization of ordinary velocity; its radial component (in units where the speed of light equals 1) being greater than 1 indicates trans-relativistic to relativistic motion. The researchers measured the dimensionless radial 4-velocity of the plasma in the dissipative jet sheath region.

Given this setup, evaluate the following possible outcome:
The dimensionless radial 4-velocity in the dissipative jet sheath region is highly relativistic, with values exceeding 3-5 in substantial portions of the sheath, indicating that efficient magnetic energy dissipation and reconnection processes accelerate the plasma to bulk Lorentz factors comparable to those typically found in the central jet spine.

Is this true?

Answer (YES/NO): NO